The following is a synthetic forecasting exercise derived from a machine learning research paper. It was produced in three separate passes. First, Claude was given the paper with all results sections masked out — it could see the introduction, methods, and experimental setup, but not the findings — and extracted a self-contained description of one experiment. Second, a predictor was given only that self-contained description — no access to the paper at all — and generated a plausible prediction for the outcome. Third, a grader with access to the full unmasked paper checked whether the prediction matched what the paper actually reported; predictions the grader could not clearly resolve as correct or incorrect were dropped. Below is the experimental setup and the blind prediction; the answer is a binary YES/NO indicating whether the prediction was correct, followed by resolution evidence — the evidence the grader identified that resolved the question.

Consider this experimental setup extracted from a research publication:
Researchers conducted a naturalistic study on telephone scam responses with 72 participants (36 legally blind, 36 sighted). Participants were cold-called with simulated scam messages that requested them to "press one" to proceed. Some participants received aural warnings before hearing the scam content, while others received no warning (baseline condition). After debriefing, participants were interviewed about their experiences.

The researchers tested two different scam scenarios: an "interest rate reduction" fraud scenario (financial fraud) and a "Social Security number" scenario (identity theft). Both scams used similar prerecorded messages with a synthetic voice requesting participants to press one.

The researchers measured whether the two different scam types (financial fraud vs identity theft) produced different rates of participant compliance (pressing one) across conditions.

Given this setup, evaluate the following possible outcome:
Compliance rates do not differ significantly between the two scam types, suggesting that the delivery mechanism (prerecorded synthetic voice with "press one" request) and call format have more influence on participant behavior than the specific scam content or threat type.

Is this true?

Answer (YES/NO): NO